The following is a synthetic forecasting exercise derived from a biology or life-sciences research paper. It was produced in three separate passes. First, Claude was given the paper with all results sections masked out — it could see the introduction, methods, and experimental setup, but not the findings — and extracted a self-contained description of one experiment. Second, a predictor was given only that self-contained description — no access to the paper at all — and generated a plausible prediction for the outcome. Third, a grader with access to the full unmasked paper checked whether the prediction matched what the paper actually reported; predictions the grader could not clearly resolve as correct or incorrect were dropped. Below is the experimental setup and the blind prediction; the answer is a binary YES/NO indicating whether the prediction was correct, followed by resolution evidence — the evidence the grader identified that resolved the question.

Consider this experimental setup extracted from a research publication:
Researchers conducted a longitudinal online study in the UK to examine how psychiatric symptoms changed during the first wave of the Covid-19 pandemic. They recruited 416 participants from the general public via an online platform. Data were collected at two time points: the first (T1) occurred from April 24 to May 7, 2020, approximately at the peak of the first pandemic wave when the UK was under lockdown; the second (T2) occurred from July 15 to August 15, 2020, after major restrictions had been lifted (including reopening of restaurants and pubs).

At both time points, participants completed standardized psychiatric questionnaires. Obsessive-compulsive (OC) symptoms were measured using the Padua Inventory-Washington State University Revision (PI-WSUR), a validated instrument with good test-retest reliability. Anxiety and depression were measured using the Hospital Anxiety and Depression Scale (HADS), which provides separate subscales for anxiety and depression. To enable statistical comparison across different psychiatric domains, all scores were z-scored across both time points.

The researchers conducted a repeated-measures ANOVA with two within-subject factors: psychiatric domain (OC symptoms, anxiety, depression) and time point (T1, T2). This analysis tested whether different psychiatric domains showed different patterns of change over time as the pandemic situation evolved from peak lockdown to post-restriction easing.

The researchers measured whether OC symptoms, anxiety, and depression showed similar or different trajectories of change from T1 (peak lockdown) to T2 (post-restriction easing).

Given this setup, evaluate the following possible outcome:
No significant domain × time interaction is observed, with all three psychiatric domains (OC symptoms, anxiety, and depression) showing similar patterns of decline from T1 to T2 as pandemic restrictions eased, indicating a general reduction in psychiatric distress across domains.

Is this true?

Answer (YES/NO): NO